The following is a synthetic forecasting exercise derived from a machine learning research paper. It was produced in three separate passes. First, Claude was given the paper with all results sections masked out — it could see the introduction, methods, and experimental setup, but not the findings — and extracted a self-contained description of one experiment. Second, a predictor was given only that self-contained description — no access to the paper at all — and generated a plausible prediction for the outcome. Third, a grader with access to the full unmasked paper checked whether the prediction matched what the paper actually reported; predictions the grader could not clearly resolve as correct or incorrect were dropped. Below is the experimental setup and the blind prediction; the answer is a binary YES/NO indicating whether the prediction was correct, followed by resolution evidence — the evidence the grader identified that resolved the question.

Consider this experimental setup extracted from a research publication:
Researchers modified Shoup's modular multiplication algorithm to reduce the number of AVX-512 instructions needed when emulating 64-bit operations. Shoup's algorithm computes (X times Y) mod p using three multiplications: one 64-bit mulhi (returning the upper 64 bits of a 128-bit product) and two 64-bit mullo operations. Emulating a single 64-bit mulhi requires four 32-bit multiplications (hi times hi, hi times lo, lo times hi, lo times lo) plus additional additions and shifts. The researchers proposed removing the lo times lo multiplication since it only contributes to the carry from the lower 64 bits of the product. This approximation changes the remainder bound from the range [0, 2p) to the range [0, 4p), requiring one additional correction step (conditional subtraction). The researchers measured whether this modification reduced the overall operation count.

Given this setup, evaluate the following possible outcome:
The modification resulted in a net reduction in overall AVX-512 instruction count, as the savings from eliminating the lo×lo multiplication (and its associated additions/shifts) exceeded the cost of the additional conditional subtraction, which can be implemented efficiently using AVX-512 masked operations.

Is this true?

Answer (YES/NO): YES